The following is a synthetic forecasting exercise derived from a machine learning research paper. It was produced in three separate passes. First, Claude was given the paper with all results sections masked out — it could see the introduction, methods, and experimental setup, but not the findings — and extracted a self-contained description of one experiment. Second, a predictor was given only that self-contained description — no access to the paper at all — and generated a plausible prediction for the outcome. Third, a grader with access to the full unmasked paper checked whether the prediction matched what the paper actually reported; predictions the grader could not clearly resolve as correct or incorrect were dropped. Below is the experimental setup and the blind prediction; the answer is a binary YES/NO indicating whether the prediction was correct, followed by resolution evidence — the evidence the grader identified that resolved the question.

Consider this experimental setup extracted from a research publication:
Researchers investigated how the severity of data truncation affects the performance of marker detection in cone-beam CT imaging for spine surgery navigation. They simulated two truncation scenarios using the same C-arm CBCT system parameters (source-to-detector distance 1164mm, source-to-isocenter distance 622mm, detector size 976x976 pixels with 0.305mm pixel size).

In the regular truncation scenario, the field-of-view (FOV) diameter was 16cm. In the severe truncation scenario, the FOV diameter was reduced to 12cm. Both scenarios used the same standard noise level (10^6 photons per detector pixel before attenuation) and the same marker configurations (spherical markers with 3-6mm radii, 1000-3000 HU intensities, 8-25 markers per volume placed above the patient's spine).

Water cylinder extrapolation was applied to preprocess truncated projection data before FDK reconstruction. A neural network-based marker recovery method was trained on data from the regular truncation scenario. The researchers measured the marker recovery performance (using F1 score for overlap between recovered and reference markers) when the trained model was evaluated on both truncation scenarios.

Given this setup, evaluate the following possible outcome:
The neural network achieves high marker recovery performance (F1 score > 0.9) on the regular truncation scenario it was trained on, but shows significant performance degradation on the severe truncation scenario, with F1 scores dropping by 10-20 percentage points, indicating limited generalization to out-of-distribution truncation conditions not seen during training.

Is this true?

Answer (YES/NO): NO